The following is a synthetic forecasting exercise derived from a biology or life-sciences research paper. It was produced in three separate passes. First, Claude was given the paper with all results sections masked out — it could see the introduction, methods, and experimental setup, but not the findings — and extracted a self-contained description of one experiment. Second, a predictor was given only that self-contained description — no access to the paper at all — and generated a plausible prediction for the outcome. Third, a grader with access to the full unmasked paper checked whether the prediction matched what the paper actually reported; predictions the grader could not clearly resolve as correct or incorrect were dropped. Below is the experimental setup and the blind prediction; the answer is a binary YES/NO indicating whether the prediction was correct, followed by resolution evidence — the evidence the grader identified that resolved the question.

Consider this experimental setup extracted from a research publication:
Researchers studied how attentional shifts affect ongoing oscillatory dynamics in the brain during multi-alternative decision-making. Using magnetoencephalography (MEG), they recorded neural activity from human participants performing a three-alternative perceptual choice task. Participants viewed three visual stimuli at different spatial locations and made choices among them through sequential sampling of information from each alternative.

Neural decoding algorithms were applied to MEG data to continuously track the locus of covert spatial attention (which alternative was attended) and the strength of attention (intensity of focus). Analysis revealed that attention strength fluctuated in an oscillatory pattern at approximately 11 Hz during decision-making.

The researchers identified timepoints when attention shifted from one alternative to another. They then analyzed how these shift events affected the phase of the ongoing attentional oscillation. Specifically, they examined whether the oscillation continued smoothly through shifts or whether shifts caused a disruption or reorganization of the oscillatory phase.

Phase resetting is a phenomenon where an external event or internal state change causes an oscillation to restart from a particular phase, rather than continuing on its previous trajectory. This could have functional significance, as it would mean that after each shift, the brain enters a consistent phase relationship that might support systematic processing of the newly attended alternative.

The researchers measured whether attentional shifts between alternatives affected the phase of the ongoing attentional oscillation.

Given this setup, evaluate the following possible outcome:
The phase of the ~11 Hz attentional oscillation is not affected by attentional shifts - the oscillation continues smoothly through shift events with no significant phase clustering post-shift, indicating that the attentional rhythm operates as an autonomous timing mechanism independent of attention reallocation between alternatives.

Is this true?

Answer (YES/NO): NO